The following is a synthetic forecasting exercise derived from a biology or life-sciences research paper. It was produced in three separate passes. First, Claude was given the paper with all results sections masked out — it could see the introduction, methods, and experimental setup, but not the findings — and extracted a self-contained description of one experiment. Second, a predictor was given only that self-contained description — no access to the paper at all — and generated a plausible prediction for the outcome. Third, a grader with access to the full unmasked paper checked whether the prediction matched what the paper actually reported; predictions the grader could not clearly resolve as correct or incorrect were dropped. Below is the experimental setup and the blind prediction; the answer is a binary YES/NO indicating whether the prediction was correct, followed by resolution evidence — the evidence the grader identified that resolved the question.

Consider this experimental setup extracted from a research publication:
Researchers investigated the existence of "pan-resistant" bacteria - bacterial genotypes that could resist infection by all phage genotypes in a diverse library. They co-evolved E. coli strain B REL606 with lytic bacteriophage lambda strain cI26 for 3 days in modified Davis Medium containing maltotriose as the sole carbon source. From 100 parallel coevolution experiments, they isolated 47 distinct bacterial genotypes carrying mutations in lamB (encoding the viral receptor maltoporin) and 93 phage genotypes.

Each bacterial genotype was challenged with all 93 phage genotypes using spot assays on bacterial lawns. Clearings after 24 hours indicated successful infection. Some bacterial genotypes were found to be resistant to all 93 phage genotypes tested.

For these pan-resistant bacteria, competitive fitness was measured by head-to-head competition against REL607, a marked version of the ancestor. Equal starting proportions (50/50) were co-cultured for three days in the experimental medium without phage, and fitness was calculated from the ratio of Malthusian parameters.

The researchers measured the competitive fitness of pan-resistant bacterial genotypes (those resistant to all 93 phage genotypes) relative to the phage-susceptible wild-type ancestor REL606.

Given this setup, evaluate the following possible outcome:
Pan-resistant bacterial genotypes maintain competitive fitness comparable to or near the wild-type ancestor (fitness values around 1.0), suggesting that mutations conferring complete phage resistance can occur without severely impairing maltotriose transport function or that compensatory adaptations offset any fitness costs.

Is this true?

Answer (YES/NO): NO